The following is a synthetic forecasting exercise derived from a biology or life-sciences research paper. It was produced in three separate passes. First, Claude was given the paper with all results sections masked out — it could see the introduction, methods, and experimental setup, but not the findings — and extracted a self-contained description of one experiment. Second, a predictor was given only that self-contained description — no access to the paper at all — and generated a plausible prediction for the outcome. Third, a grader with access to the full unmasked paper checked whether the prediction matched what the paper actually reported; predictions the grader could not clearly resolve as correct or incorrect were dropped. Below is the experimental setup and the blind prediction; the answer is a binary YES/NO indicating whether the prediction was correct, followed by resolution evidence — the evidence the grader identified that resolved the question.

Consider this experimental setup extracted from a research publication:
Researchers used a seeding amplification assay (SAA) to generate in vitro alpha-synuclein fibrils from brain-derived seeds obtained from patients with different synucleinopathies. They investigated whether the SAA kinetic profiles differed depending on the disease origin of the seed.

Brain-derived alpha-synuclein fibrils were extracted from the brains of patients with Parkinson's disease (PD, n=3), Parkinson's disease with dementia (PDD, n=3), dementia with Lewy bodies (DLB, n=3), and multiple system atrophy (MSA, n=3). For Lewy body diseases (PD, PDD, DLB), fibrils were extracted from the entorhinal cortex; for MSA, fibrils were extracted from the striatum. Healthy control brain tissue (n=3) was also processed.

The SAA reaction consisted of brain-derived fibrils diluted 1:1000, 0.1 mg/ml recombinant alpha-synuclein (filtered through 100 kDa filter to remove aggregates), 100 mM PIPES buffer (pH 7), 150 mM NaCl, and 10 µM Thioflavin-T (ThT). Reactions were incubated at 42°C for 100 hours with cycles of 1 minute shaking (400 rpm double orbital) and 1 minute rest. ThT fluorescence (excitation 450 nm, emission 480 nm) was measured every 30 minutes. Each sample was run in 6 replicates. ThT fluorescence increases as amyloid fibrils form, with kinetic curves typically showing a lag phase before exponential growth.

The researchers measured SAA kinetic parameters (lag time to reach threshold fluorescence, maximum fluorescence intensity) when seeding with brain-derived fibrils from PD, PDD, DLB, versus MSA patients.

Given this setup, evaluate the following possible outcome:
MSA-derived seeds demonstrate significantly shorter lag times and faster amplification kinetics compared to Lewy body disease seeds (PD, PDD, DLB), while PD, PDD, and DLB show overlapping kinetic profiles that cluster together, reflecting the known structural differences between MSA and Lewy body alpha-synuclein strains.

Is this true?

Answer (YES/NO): NO